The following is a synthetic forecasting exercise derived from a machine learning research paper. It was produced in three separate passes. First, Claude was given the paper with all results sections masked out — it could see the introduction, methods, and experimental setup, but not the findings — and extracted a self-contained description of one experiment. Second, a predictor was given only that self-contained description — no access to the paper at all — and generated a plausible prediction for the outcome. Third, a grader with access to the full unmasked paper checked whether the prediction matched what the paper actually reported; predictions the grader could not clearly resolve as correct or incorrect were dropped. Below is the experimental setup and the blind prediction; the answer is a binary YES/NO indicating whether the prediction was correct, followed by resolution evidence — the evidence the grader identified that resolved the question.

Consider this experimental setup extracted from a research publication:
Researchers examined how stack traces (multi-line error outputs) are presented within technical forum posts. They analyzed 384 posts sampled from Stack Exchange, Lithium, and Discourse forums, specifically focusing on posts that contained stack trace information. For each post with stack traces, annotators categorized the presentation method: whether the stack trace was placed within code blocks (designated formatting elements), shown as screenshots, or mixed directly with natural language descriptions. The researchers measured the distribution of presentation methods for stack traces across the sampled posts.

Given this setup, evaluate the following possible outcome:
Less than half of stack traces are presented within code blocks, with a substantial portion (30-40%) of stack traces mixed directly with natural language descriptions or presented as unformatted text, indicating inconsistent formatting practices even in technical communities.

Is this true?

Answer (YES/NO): NO